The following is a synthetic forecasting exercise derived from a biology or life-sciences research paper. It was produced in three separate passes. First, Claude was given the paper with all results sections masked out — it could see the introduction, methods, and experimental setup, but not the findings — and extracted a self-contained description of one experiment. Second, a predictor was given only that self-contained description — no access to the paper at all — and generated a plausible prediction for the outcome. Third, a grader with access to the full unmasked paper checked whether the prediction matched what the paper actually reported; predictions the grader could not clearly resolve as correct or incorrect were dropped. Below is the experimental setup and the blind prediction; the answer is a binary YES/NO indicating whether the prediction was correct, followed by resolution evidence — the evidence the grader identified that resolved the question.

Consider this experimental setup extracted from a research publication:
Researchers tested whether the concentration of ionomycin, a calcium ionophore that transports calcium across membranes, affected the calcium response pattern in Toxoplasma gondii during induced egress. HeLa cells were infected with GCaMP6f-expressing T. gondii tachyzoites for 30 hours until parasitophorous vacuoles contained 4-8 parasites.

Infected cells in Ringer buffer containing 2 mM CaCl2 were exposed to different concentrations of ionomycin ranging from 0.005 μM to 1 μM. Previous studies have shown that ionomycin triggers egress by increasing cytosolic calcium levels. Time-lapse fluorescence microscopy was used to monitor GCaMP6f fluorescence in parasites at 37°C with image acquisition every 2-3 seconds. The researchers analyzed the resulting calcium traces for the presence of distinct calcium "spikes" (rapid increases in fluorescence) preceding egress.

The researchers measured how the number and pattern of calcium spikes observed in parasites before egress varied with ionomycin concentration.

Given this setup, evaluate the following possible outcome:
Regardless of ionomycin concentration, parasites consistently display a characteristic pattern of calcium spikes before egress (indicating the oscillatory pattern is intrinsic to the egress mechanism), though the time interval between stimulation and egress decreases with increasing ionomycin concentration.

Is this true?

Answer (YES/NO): NO